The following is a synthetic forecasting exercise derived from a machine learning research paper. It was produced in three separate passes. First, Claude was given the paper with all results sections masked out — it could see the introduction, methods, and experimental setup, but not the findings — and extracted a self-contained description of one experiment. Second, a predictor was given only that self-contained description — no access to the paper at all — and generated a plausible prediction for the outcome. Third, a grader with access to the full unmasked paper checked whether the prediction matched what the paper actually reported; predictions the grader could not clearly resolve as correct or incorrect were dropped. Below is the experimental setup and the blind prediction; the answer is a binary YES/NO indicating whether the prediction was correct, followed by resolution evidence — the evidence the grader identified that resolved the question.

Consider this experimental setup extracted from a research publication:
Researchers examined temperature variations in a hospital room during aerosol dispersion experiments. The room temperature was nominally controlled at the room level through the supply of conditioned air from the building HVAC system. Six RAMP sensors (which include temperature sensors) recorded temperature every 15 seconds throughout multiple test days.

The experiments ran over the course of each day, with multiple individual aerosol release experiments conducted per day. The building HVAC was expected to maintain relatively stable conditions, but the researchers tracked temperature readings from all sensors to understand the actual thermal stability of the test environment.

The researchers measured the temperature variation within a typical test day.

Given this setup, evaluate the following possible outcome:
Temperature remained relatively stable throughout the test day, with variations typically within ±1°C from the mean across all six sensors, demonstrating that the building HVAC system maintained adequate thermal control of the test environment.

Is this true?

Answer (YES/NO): NO